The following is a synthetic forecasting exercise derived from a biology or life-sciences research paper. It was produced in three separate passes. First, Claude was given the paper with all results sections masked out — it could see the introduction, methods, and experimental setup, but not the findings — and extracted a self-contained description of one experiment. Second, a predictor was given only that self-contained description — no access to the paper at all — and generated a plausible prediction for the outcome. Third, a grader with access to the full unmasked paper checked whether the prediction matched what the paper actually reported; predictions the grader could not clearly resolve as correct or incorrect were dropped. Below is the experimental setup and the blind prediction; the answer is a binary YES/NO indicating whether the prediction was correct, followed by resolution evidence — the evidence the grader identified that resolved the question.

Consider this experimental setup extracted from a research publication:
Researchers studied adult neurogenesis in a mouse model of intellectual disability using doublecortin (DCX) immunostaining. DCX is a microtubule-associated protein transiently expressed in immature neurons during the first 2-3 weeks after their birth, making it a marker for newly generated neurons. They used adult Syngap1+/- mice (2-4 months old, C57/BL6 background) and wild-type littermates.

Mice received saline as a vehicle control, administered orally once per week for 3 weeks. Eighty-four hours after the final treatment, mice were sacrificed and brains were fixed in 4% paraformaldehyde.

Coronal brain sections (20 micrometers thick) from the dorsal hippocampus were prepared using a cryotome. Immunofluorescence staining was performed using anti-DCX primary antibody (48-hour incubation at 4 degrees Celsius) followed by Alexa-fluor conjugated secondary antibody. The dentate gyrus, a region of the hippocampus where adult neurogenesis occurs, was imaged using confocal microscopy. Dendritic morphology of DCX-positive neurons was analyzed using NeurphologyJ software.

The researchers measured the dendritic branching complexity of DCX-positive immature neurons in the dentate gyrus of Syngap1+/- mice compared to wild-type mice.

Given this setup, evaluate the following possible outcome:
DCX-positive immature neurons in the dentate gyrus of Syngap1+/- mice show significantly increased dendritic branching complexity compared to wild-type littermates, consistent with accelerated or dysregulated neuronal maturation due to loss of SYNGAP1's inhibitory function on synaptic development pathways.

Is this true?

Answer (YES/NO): NO